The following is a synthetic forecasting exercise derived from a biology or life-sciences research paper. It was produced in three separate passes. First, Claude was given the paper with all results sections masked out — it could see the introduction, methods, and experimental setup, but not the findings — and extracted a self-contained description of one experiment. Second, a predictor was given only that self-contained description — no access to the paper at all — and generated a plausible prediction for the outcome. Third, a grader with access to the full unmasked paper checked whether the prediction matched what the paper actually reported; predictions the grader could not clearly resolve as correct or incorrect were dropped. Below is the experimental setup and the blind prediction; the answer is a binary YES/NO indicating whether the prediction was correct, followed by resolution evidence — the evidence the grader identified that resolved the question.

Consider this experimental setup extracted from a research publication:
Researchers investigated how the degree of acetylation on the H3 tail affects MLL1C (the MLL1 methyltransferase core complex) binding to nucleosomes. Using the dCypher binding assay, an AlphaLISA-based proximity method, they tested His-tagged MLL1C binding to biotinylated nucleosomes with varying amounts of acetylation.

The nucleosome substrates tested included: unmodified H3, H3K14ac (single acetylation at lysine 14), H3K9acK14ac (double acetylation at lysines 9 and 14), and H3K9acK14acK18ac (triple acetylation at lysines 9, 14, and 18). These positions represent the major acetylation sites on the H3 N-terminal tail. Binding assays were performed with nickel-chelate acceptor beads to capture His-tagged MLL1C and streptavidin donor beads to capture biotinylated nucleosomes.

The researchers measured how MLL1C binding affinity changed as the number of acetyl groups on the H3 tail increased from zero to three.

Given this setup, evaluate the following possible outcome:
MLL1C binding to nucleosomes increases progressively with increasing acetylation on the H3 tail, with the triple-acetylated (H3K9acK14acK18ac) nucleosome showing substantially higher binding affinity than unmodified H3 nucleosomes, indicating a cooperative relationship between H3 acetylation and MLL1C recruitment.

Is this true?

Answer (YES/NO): NO